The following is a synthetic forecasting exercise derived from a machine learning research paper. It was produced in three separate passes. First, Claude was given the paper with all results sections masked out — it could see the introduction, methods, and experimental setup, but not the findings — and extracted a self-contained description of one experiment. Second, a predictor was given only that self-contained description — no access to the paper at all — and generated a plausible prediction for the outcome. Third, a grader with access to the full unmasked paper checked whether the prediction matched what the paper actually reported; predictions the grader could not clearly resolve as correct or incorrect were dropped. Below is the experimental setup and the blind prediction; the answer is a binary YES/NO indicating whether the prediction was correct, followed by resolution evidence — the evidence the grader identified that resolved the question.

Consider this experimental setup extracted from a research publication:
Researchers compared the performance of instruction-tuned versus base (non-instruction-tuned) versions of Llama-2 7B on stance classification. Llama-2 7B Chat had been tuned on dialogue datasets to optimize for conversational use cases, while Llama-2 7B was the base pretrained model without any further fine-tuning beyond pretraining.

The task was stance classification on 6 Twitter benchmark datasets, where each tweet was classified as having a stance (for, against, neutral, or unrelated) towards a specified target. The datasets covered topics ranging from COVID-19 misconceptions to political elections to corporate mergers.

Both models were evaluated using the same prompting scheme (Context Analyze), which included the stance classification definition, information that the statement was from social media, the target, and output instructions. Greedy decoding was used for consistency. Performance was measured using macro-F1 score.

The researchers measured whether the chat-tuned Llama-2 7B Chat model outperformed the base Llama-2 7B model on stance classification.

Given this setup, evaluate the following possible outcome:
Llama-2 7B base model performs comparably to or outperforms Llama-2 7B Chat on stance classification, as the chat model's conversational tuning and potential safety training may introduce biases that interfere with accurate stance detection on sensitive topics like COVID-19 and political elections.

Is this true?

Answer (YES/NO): NO